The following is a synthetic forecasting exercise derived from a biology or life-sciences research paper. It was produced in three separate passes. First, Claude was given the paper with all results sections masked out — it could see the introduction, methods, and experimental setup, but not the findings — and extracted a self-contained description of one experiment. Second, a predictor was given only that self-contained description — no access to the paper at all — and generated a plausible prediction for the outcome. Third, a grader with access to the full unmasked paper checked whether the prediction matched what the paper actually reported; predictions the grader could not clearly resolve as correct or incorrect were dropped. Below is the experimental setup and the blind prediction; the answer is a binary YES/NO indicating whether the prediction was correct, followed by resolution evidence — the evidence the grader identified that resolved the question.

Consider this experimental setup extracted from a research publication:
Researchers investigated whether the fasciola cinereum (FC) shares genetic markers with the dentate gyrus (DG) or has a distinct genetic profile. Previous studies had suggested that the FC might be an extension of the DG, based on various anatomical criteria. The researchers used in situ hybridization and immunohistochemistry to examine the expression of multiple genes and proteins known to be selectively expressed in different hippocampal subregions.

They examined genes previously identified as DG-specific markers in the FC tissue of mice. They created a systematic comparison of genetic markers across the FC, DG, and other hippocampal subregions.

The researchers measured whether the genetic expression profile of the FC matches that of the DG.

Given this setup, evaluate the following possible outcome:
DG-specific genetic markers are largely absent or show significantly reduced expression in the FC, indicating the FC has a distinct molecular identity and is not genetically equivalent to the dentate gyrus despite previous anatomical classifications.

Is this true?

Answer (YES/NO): YES